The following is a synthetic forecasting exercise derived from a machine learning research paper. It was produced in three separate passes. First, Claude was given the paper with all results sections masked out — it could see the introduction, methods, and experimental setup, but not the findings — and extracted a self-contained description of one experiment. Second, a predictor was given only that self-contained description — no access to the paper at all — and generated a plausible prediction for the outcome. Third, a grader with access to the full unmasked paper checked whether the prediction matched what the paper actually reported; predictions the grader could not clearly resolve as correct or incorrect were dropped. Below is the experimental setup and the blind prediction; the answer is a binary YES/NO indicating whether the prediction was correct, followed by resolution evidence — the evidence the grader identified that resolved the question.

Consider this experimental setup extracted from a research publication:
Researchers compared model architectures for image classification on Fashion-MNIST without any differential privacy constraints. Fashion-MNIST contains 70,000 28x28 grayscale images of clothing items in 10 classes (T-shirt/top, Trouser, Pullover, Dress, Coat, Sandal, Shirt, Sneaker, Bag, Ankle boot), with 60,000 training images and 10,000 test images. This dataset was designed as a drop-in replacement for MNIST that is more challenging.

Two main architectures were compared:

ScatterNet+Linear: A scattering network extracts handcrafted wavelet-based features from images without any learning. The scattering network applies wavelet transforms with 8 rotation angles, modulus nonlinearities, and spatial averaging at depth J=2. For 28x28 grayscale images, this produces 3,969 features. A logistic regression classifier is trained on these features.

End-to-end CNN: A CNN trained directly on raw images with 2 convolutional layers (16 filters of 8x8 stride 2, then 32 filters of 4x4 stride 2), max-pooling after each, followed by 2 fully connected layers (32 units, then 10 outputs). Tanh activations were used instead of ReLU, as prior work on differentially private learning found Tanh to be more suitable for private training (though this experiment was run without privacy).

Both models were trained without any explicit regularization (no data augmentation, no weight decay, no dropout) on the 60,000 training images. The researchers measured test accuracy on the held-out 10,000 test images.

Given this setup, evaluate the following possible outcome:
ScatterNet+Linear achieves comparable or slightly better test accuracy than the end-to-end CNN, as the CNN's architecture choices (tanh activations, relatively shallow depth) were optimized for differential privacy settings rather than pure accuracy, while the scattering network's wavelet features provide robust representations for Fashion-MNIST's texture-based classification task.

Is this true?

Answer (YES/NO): YES